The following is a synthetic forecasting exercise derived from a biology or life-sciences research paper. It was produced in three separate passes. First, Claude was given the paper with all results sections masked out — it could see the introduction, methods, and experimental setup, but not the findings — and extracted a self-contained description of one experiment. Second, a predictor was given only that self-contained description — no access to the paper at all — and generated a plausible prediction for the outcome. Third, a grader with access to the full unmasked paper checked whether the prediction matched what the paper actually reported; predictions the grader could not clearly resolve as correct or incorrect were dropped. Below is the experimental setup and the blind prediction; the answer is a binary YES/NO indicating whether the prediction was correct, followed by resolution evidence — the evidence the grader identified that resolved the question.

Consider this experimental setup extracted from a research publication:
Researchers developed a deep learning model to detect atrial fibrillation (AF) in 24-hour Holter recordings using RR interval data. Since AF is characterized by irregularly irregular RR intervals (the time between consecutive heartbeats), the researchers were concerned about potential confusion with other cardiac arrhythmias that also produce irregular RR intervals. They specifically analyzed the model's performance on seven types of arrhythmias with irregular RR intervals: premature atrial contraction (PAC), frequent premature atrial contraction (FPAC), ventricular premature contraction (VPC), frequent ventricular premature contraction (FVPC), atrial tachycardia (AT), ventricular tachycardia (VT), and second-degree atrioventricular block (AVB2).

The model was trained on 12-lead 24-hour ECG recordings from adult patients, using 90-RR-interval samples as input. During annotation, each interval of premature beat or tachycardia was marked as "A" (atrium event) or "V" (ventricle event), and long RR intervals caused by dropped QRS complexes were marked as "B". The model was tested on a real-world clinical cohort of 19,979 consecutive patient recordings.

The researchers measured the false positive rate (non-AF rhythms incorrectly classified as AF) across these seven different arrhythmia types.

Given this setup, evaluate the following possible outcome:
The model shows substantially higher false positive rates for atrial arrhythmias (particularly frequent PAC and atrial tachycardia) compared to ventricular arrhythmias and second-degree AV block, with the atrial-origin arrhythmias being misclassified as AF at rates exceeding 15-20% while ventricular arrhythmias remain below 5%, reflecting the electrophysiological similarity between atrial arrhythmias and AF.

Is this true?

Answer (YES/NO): NO